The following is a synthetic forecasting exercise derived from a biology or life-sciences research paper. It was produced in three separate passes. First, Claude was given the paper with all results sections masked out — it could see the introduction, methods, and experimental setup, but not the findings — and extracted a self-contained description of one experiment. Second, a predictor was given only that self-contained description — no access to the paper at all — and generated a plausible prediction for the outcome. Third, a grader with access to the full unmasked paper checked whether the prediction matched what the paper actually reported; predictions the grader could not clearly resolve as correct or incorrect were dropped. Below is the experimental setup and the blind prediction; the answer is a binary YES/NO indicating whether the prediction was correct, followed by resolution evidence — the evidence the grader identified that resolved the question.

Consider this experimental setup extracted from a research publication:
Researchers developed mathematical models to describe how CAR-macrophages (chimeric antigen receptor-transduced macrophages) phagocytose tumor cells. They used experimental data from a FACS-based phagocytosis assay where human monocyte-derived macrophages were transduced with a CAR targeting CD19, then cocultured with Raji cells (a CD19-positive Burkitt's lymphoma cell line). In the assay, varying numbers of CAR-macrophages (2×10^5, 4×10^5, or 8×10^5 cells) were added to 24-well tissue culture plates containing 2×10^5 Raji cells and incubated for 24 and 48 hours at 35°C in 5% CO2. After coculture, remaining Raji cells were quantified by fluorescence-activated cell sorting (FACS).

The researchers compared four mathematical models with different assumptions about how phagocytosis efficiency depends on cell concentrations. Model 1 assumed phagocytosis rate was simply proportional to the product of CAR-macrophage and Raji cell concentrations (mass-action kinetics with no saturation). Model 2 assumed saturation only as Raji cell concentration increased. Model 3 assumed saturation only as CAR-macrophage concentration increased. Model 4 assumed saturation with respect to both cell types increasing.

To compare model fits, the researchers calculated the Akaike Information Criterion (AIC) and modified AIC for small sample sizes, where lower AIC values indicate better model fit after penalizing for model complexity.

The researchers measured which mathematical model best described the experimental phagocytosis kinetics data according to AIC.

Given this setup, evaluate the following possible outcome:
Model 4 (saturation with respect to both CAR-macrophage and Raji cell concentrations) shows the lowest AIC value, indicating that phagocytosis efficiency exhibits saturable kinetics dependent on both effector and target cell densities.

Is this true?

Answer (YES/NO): YES